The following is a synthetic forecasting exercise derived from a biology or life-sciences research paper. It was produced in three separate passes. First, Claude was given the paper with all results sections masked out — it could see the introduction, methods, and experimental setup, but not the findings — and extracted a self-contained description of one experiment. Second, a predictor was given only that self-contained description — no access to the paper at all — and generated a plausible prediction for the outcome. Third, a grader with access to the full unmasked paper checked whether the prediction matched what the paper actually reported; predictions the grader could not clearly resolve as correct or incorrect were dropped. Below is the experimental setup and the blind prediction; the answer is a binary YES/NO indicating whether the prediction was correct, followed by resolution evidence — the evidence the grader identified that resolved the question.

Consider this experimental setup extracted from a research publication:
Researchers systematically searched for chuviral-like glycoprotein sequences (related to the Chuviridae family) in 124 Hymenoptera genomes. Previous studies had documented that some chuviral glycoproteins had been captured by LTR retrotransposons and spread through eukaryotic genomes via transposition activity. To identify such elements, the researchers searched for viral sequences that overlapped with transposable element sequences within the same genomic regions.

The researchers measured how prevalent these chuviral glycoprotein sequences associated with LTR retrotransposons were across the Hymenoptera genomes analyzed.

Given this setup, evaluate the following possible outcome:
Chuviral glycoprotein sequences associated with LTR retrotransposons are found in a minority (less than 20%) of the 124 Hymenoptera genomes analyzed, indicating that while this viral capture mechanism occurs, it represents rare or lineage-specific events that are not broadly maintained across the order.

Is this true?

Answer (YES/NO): NO